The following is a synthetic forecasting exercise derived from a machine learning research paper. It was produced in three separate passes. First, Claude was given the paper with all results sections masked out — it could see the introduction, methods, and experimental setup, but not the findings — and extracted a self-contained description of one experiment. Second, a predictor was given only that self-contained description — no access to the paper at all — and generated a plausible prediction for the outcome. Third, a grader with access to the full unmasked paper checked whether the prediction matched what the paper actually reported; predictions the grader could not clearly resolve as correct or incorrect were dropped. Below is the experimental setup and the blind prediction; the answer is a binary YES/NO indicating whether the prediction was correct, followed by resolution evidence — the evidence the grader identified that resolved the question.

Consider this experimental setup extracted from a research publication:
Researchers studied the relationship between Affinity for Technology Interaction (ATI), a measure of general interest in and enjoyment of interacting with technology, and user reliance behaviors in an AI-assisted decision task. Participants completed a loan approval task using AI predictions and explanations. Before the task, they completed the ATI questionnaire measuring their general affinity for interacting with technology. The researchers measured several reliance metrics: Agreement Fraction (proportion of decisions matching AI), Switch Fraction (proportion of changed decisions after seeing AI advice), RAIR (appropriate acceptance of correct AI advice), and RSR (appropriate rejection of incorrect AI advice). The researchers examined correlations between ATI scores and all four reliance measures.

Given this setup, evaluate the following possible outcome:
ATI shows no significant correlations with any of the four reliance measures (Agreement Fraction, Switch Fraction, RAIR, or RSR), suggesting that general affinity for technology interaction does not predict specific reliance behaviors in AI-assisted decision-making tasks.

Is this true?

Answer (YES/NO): YES